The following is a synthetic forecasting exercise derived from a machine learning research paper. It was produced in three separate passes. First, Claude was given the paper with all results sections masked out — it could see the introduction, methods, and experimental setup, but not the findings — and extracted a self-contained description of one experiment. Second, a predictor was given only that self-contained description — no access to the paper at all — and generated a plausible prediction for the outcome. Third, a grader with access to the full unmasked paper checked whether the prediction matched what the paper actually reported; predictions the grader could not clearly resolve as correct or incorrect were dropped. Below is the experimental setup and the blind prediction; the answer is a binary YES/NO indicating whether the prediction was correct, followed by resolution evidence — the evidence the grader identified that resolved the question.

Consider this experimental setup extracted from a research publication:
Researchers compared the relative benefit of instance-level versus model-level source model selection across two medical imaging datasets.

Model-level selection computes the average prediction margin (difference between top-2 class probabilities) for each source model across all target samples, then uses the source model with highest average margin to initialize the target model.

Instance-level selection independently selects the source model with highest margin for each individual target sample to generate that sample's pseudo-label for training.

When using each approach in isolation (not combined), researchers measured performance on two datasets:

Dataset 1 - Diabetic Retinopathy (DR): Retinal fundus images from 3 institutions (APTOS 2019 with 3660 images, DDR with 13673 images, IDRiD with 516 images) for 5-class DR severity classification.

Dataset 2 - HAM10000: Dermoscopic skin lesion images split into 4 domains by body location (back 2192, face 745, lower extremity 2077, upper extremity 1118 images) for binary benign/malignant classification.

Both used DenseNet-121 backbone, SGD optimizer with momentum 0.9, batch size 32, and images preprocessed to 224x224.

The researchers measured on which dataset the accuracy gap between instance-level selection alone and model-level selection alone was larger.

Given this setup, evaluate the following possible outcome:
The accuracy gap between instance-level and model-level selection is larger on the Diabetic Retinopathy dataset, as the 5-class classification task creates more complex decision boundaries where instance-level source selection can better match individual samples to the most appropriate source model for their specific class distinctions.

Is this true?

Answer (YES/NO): YES